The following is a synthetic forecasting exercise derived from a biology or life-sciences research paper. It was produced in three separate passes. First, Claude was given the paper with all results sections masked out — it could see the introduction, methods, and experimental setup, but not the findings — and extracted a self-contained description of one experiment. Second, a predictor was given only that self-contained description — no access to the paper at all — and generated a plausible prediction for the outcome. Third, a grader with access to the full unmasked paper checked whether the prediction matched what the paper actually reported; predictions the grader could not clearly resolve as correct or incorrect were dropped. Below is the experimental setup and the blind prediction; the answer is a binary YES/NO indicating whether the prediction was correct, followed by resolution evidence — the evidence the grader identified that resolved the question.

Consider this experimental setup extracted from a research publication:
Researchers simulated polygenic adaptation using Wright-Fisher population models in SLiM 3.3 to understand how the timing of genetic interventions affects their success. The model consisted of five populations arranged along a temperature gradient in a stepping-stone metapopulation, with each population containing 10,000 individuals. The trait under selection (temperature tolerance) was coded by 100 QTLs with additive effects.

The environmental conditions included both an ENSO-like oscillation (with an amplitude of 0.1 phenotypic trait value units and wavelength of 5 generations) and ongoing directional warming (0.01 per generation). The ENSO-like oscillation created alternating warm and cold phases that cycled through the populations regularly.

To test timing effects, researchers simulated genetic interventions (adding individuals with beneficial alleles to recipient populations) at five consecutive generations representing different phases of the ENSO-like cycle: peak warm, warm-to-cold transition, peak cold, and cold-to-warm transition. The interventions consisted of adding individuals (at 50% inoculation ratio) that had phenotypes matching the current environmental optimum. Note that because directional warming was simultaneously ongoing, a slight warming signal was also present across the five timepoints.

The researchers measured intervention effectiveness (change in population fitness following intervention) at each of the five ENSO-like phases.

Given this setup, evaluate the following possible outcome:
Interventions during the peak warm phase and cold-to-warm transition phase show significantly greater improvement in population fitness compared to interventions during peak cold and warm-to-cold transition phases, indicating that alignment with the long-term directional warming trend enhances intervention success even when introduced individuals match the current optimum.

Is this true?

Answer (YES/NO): NO